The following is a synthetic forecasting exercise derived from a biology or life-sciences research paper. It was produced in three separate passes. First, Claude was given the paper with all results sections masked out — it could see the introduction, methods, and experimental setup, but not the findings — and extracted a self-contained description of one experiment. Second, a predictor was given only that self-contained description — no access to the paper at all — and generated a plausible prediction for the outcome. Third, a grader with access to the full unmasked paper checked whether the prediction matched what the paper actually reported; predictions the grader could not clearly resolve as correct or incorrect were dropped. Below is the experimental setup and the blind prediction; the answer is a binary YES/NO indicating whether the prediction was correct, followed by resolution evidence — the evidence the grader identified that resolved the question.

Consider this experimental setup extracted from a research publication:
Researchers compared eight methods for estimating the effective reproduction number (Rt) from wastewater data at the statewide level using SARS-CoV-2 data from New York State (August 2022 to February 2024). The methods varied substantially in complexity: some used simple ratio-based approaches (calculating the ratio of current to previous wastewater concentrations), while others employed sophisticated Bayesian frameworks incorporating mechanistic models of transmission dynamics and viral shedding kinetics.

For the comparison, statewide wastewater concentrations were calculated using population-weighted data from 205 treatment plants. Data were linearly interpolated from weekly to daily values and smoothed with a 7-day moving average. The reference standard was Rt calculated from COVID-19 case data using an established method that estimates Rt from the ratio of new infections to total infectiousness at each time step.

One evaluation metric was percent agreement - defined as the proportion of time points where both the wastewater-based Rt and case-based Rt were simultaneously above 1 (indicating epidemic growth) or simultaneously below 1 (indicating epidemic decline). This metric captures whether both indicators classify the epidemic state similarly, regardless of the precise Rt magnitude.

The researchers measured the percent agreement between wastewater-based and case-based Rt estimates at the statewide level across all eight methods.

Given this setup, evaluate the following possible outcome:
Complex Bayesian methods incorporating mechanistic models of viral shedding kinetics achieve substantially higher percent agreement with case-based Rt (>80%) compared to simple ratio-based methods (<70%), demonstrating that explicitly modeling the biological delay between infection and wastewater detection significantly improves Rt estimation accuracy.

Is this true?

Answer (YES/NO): NO